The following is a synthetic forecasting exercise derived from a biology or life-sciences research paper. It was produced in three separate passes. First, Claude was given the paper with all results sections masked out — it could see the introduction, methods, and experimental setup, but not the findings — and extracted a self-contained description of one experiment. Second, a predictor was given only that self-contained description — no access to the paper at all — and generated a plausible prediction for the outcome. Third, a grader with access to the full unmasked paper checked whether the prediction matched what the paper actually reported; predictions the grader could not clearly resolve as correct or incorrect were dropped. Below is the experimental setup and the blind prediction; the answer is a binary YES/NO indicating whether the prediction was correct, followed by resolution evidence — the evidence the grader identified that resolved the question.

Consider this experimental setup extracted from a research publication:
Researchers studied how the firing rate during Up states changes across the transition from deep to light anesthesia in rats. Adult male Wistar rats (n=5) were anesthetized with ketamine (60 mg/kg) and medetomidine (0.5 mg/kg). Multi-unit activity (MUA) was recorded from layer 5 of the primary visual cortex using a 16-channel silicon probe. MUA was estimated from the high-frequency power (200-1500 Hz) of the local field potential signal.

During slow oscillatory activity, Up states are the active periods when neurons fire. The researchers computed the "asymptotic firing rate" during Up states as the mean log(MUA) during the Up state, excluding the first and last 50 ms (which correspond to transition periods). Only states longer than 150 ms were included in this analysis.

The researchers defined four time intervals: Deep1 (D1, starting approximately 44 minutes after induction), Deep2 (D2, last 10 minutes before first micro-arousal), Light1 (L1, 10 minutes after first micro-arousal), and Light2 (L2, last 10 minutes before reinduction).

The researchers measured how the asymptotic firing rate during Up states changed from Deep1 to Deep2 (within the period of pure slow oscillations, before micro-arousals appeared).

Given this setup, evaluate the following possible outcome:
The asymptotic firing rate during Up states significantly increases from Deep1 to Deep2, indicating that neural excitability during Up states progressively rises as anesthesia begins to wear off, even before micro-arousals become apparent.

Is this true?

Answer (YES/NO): NO